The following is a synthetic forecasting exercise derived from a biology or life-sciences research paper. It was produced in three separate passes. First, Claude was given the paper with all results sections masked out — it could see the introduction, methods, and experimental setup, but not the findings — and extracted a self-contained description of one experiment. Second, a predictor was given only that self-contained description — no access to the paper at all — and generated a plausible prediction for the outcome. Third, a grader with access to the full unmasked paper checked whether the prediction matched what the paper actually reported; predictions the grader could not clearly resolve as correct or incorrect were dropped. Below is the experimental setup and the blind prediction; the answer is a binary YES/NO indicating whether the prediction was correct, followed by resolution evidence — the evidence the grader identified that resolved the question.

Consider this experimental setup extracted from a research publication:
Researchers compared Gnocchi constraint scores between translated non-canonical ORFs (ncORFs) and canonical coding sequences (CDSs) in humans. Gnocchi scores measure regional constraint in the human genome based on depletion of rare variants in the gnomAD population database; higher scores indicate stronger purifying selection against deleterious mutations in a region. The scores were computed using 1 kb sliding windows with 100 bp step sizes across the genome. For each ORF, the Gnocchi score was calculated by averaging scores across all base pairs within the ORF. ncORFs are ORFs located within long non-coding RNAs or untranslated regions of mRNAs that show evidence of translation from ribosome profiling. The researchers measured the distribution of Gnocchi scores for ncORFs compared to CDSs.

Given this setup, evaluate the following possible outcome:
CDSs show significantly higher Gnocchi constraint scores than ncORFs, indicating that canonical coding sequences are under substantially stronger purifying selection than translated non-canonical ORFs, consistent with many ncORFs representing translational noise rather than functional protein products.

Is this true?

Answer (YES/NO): NO